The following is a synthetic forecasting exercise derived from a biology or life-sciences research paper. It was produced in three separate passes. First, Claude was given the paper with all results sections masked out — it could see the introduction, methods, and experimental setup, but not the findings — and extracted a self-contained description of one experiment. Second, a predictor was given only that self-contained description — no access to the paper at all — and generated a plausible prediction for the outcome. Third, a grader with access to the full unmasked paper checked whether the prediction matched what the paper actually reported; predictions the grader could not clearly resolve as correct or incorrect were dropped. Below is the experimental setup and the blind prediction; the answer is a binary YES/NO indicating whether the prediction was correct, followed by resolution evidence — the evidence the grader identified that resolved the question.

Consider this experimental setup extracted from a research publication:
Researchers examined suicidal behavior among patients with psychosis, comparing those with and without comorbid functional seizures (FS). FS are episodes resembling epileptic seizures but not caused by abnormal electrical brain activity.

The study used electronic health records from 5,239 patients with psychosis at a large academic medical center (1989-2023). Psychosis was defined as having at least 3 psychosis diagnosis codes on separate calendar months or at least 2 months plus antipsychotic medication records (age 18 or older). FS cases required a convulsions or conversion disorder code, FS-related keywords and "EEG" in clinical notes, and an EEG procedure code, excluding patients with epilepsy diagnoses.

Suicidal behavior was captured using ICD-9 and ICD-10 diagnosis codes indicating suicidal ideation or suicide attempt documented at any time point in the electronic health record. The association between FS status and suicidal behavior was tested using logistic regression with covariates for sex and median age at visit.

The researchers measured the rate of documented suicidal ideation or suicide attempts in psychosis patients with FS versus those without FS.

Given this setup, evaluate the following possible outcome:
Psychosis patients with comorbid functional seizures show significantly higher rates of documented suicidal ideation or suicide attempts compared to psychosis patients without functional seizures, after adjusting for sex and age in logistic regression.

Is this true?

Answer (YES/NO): YES